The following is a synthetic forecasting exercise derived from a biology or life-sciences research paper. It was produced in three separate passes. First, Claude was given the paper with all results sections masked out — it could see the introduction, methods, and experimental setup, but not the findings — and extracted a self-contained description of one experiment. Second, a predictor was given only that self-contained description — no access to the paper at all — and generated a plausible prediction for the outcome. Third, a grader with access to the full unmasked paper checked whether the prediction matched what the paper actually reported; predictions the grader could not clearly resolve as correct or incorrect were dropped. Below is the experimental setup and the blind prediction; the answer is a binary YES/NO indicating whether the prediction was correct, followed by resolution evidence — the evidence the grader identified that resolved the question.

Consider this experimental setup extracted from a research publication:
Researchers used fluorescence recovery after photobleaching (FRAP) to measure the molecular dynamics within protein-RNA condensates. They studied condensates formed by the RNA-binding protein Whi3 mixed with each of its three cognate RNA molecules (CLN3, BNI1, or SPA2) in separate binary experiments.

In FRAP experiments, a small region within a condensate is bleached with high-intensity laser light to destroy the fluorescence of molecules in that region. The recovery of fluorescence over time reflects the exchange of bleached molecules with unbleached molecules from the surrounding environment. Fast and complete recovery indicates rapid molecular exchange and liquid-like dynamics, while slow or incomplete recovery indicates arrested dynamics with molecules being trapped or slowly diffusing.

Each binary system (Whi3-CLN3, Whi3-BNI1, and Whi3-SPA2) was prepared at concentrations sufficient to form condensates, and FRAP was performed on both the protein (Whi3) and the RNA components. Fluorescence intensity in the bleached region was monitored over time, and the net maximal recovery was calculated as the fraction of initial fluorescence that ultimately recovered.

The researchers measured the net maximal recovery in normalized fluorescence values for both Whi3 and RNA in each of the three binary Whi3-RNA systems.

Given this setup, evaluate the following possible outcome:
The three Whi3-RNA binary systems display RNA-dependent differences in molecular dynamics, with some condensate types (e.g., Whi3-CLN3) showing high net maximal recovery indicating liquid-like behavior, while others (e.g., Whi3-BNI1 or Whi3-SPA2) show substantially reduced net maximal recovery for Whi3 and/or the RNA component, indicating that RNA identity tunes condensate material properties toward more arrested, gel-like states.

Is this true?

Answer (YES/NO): NO